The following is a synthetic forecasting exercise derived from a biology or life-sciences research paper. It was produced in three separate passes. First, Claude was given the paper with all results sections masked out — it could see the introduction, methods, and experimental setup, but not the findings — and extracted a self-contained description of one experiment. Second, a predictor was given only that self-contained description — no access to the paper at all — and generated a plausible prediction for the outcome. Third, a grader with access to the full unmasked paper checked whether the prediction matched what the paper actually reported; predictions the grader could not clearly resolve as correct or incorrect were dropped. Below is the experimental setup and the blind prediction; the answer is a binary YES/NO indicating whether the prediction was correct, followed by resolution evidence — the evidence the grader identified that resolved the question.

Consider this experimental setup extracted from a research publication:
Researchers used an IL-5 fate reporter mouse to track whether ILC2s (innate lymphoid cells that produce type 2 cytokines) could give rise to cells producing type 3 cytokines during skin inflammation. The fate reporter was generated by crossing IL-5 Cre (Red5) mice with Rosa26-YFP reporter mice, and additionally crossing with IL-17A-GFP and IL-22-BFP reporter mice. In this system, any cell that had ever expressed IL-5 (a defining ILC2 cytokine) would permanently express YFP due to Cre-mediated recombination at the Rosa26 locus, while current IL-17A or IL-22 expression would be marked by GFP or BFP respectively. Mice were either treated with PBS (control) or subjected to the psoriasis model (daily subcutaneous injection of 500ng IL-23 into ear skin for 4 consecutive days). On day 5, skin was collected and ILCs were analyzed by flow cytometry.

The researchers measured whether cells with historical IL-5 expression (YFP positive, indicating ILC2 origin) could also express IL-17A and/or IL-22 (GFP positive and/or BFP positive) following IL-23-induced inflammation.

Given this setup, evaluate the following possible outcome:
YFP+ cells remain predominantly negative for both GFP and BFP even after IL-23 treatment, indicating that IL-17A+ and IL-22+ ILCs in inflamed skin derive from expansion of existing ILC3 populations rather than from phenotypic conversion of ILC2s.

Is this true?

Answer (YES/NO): NO